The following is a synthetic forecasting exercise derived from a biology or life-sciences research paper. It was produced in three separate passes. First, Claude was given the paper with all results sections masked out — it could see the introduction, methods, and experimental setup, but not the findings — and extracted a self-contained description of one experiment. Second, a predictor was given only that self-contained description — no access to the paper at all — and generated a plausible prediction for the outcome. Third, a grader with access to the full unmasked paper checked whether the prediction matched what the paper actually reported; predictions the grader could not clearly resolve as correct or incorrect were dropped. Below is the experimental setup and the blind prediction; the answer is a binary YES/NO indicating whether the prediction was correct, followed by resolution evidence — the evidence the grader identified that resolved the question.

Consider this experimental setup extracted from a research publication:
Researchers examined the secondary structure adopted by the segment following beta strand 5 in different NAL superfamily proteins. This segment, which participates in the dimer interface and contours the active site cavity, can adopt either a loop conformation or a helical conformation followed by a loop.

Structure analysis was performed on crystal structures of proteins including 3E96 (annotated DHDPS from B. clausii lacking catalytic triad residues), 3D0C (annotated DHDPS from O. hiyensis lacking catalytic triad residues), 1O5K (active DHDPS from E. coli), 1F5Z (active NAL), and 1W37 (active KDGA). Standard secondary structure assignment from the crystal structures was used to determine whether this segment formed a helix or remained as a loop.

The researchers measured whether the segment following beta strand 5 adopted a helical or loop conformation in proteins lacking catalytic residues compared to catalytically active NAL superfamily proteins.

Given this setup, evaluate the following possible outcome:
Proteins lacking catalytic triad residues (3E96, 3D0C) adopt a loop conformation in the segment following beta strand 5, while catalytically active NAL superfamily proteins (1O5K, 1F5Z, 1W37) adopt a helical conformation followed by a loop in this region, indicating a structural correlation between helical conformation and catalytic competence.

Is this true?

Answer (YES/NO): YES